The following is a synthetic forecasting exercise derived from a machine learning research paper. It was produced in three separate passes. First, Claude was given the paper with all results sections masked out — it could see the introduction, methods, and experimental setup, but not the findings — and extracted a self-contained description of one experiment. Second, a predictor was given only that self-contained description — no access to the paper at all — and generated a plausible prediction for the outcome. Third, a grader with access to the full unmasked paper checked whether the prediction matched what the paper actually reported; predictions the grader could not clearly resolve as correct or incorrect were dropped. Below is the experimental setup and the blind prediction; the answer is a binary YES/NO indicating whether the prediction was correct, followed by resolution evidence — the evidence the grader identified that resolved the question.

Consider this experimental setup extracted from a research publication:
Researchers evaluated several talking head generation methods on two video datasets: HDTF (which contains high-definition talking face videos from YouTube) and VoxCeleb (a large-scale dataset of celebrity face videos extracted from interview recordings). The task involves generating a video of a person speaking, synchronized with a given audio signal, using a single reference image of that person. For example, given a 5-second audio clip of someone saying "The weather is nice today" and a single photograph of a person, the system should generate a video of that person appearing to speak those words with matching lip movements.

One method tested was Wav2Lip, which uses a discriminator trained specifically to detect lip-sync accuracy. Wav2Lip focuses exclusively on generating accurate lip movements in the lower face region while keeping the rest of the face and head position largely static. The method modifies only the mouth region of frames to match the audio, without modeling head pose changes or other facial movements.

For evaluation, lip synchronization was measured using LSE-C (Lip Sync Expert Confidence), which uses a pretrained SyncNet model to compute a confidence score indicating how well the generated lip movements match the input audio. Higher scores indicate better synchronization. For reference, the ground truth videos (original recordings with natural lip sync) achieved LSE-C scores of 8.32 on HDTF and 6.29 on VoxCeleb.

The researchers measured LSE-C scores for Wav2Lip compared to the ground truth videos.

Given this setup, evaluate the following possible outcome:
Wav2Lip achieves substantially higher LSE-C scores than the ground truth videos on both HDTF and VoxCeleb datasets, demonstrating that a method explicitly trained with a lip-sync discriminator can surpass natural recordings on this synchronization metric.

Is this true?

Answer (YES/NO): YES